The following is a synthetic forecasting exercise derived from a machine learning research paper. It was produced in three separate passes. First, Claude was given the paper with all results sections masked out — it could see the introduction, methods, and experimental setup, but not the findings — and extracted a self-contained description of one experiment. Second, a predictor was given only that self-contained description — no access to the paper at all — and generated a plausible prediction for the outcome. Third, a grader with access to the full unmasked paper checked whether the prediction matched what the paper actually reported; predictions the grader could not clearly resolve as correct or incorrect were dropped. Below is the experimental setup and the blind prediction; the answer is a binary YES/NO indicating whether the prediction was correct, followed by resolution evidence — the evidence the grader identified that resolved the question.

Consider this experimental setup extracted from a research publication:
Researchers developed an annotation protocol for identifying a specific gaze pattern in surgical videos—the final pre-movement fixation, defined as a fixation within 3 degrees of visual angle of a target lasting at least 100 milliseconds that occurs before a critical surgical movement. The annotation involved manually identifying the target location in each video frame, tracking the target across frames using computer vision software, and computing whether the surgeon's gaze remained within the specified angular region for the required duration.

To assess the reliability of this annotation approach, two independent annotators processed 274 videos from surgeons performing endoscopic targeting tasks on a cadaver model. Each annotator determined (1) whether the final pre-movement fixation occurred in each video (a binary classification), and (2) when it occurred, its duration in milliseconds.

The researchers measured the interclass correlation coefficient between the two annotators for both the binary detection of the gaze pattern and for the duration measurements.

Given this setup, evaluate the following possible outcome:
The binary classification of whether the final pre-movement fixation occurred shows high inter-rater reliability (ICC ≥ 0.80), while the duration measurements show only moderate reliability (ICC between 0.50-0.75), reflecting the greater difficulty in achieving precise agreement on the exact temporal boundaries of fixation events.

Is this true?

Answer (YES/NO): NO